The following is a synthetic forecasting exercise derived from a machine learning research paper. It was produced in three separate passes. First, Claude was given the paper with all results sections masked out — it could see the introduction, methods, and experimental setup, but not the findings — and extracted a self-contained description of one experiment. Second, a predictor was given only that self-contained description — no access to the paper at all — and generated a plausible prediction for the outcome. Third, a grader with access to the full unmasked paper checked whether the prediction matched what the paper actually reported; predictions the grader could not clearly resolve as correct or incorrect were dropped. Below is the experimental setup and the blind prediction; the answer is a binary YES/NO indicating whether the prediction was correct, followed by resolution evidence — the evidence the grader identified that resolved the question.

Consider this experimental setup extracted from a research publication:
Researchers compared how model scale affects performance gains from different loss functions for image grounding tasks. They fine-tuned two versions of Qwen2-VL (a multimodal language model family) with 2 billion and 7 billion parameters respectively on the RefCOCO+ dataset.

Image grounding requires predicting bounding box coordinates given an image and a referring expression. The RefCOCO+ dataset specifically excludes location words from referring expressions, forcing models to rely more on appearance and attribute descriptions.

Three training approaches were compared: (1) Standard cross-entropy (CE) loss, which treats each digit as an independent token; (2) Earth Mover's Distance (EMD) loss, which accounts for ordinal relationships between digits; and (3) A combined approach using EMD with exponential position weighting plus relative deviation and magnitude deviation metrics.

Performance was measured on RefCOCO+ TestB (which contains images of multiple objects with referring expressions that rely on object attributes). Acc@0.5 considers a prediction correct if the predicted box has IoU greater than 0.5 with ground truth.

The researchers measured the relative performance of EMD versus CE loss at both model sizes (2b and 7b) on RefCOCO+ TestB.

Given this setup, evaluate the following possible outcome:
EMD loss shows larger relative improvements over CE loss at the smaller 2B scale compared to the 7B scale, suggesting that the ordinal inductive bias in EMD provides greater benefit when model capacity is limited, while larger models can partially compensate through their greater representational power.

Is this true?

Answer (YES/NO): NO